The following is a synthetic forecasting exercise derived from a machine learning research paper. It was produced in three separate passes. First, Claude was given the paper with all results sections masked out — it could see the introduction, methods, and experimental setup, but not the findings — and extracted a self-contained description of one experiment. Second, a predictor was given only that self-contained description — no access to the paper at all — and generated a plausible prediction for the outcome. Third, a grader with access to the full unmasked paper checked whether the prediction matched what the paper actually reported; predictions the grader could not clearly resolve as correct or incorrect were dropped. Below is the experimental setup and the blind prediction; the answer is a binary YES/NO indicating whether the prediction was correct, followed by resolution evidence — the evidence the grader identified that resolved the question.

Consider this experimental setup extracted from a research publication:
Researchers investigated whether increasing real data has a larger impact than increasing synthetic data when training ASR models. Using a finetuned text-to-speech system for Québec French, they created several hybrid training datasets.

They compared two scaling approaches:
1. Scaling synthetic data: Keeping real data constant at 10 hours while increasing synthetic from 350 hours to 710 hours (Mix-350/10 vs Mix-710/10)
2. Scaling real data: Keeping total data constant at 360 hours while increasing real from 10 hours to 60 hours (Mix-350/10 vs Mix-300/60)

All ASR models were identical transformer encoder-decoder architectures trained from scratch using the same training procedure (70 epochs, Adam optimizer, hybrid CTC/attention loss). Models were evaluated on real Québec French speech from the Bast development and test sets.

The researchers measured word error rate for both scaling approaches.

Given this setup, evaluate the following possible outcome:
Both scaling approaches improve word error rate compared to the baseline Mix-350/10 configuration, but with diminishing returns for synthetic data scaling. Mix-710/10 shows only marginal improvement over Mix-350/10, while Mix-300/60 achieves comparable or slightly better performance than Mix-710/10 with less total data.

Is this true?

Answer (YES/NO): NO